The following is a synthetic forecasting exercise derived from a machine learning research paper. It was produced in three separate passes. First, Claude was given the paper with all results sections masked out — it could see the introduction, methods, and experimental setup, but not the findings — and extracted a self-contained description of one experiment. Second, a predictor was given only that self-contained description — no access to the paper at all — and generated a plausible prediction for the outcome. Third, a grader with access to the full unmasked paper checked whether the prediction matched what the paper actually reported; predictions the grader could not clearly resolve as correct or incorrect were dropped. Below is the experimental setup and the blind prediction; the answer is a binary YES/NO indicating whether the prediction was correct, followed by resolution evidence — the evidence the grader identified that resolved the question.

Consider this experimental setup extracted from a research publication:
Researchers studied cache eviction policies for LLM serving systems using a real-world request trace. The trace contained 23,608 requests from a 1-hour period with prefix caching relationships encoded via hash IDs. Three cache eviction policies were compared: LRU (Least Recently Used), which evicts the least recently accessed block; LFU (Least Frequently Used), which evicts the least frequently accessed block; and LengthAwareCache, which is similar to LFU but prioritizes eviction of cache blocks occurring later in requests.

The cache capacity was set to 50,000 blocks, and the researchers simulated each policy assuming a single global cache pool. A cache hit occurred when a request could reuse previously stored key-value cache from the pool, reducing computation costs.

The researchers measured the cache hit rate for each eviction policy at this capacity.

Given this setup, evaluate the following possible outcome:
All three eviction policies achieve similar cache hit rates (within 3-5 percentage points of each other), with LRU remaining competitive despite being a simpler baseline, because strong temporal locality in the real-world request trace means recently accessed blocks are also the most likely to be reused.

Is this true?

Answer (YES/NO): YES